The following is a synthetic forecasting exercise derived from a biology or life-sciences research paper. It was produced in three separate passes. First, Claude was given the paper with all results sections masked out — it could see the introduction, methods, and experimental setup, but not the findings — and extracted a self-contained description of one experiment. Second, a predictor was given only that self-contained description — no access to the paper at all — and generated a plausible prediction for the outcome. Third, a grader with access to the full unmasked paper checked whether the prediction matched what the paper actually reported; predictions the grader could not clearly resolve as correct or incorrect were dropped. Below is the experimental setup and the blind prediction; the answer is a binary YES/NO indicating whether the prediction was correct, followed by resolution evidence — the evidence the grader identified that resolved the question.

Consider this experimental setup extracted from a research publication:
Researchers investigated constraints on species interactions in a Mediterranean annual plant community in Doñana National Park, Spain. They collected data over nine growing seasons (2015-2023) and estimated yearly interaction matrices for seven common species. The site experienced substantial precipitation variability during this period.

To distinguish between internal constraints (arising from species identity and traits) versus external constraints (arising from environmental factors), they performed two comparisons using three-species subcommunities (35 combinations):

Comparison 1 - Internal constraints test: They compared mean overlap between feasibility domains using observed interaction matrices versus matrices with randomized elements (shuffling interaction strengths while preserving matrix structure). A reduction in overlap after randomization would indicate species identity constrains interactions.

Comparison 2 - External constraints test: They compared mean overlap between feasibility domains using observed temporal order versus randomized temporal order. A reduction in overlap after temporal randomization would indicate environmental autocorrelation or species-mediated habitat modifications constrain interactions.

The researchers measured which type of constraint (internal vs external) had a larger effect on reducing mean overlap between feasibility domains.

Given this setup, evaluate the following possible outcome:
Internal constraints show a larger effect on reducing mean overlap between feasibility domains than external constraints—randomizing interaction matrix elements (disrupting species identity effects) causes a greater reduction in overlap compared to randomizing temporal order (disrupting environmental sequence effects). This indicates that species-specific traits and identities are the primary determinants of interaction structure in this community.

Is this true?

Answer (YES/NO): YES